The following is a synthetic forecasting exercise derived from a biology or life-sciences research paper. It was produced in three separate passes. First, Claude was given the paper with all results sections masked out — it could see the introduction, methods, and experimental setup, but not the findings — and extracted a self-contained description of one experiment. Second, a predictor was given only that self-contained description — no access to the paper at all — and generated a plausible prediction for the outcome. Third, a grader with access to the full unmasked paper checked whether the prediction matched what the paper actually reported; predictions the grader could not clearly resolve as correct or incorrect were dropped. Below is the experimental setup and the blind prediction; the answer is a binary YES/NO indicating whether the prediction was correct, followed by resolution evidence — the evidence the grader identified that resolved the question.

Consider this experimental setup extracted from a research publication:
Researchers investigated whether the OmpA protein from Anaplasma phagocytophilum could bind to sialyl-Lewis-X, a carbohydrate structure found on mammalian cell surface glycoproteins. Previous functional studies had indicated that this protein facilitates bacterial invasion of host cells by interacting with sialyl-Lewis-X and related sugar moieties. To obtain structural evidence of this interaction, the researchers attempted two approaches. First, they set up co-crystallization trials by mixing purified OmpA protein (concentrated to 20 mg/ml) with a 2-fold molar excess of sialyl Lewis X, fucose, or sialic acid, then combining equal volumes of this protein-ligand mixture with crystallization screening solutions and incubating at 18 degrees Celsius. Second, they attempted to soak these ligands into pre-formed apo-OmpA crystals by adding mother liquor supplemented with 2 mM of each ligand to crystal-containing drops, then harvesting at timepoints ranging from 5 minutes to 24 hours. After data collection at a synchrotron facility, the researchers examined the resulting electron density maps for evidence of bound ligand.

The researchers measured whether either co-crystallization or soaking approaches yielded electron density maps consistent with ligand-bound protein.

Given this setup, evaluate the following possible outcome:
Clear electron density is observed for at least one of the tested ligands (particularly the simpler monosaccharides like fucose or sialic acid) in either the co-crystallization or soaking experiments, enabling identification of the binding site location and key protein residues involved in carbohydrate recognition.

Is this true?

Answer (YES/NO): NO